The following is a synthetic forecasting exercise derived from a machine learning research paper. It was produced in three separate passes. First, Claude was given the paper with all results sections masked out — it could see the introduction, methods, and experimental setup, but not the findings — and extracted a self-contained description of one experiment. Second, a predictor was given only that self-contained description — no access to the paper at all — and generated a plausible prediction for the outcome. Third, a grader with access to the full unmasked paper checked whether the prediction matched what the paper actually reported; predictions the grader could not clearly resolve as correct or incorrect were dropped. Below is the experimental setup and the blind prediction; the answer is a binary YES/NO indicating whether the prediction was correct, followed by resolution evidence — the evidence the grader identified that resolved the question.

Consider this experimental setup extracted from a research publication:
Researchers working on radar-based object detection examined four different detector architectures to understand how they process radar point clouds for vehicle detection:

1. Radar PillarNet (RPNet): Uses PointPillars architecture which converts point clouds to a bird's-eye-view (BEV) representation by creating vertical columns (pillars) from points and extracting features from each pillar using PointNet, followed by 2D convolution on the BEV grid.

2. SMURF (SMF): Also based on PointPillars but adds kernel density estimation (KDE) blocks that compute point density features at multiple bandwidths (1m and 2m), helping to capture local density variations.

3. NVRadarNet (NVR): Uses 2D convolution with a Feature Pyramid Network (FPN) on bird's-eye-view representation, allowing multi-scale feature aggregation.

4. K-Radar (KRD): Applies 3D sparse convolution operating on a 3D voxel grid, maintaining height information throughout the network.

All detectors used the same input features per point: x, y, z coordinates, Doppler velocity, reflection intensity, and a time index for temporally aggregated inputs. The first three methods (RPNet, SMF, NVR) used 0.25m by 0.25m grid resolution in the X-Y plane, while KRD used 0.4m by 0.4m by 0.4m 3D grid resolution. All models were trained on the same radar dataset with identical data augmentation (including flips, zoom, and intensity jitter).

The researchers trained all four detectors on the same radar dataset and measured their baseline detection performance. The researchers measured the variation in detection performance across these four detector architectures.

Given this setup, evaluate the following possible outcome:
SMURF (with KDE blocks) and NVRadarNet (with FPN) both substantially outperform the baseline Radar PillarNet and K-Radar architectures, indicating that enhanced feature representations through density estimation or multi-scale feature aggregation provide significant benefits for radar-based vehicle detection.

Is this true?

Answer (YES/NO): NO